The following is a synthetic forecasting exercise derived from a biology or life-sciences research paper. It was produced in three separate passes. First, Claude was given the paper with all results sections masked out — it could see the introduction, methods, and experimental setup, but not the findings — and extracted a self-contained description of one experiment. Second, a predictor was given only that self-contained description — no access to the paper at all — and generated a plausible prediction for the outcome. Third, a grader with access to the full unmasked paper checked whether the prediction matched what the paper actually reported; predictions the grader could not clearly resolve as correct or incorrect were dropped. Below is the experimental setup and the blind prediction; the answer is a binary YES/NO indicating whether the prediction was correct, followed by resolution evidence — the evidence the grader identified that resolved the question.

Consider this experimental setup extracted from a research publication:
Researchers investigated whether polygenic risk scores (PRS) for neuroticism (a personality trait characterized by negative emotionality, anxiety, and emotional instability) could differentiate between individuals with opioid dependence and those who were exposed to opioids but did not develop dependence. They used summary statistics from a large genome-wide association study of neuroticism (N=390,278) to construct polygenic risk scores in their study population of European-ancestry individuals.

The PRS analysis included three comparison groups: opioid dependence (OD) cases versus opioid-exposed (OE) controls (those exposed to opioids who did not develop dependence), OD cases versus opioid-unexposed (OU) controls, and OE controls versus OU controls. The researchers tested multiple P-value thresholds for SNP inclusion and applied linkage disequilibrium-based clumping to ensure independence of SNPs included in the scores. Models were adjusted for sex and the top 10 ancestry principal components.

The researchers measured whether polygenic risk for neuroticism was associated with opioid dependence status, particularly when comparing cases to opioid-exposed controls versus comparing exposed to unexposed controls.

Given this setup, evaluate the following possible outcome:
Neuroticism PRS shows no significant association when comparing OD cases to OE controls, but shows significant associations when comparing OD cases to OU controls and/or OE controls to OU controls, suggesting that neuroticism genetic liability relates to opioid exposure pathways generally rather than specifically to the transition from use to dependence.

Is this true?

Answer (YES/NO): NO